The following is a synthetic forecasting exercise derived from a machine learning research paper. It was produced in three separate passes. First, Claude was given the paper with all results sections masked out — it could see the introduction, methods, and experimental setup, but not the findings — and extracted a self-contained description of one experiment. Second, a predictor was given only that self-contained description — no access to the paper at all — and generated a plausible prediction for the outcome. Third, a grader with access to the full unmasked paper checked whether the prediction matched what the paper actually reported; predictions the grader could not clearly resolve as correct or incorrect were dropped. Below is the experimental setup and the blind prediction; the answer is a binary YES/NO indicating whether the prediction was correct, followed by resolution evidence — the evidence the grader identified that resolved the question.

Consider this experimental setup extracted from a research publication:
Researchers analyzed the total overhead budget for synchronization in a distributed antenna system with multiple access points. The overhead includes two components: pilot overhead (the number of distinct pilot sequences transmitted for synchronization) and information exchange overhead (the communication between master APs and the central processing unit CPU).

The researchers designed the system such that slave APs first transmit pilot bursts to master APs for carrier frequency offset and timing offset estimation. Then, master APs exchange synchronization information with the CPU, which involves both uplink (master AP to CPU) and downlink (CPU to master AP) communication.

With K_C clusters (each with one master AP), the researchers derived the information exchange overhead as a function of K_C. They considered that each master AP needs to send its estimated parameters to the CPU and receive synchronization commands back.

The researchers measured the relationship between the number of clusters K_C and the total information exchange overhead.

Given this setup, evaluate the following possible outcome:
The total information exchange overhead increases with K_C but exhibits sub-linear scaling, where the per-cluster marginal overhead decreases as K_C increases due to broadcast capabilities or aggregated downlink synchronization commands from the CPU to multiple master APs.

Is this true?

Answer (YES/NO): NO